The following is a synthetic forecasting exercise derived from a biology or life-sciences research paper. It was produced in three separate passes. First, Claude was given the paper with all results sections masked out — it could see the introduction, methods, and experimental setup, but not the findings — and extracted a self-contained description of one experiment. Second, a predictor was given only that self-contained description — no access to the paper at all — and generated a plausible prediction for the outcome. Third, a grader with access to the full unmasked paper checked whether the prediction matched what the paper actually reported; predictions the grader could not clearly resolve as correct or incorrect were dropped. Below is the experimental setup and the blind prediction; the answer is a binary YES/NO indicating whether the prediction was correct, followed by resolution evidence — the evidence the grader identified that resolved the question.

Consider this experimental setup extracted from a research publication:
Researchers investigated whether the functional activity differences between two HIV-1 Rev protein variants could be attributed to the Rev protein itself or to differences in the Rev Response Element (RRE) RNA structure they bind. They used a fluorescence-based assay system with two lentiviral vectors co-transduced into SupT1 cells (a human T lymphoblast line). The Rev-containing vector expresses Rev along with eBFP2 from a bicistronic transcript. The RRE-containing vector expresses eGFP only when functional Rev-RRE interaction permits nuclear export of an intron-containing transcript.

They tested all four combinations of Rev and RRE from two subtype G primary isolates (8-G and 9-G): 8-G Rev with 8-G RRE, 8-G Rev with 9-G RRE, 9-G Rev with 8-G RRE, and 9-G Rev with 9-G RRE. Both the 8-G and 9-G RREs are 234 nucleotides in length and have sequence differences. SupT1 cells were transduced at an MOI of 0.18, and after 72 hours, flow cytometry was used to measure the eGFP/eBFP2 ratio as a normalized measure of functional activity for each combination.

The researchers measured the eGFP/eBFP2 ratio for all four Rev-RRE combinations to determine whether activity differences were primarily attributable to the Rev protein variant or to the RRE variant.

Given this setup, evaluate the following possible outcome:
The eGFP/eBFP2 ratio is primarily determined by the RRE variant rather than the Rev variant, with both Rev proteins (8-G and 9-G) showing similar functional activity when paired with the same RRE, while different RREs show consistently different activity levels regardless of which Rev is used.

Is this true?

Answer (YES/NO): NO